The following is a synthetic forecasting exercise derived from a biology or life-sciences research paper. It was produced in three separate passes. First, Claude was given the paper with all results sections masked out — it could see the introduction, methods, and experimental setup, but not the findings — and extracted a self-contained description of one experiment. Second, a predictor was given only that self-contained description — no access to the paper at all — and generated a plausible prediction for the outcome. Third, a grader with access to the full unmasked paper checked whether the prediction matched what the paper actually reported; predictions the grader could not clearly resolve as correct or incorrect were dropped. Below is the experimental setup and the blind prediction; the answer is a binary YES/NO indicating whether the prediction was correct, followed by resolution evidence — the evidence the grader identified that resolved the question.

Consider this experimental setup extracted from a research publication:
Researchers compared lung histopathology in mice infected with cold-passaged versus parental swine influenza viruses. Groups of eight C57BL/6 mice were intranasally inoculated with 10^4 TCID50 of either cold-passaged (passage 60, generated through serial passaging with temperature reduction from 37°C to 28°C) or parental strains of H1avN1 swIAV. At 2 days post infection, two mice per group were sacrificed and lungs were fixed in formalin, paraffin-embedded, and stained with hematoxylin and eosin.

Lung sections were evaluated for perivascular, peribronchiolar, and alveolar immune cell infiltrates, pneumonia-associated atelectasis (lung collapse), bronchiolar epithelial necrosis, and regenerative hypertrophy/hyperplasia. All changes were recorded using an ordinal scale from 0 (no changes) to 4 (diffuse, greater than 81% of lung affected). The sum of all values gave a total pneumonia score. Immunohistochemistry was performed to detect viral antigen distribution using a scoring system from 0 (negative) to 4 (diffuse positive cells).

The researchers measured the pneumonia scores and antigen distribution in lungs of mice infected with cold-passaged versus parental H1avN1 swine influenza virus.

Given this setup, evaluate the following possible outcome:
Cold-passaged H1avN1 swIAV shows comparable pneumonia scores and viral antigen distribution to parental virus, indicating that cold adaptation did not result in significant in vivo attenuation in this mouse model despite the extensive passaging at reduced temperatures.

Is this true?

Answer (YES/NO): NO